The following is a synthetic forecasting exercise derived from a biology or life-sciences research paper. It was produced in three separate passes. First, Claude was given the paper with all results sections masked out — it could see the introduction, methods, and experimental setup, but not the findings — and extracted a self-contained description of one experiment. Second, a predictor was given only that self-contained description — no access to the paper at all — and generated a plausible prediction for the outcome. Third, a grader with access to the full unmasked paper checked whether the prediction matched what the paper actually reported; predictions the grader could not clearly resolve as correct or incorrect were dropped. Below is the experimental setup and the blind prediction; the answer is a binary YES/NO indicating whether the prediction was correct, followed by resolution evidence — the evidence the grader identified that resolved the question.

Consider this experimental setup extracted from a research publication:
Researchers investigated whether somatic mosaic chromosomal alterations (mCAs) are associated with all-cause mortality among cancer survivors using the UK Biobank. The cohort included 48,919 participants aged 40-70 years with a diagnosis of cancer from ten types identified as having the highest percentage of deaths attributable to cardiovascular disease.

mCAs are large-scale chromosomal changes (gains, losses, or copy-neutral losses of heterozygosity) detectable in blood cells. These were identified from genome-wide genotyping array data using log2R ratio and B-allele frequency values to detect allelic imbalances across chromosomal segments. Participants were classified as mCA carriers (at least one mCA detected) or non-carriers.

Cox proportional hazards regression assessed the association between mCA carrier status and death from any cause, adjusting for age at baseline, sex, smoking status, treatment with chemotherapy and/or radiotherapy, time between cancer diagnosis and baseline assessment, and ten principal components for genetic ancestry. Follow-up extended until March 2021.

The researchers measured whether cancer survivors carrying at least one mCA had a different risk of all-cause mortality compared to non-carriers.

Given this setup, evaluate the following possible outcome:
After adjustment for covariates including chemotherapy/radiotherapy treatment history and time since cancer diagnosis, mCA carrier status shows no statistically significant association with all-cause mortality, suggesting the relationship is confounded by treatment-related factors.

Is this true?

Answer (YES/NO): NO